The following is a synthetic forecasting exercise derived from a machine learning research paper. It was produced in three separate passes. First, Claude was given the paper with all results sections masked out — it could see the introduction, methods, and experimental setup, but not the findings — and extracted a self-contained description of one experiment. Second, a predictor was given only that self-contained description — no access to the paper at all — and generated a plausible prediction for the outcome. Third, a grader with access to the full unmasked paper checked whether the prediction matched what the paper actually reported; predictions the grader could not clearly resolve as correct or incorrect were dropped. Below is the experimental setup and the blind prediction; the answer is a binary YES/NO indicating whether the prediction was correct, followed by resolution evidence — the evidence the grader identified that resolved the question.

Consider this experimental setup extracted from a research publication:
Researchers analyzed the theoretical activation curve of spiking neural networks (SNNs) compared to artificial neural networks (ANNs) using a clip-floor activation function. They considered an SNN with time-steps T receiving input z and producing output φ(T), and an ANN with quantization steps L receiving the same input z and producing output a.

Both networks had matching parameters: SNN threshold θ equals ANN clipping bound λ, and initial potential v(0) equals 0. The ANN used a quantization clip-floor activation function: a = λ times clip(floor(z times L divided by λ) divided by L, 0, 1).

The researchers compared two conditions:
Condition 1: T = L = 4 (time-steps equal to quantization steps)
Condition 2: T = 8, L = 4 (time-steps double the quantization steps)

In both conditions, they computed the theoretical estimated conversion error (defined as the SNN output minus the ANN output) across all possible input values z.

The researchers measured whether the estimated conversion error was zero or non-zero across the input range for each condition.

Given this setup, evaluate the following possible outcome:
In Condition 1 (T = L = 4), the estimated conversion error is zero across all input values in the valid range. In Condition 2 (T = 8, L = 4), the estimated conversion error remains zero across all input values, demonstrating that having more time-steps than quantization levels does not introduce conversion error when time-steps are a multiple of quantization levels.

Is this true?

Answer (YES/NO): NO